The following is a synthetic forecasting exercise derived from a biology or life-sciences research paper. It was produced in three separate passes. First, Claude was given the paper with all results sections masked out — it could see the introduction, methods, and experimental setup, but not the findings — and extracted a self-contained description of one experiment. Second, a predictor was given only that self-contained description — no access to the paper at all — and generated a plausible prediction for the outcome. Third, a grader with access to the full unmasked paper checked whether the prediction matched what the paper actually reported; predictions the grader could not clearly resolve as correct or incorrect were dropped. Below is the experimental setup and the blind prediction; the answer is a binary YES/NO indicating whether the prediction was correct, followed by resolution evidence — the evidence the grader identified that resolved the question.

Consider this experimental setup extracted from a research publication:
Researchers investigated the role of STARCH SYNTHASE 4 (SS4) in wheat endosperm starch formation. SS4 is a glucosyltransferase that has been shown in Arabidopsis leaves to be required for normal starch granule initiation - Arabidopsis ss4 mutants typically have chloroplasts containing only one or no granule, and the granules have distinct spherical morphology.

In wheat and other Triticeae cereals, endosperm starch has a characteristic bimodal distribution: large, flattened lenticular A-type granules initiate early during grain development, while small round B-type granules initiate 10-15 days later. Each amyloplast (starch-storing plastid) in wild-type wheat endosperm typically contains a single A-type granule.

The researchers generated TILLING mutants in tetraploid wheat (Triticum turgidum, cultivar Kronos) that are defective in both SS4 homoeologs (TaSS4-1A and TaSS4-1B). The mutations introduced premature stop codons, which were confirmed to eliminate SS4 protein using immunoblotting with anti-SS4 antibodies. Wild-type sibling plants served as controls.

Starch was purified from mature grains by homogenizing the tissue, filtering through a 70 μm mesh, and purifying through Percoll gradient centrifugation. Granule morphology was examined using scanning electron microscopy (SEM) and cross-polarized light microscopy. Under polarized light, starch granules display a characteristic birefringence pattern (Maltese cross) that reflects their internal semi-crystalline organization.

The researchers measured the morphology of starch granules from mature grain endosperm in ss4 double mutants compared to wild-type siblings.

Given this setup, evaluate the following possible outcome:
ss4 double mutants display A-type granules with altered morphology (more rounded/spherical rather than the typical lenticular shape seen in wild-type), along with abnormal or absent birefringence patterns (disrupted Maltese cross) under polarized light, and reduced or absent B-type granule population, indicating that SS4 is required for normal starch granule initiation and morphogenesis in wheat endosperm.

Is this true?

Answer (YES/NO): NO